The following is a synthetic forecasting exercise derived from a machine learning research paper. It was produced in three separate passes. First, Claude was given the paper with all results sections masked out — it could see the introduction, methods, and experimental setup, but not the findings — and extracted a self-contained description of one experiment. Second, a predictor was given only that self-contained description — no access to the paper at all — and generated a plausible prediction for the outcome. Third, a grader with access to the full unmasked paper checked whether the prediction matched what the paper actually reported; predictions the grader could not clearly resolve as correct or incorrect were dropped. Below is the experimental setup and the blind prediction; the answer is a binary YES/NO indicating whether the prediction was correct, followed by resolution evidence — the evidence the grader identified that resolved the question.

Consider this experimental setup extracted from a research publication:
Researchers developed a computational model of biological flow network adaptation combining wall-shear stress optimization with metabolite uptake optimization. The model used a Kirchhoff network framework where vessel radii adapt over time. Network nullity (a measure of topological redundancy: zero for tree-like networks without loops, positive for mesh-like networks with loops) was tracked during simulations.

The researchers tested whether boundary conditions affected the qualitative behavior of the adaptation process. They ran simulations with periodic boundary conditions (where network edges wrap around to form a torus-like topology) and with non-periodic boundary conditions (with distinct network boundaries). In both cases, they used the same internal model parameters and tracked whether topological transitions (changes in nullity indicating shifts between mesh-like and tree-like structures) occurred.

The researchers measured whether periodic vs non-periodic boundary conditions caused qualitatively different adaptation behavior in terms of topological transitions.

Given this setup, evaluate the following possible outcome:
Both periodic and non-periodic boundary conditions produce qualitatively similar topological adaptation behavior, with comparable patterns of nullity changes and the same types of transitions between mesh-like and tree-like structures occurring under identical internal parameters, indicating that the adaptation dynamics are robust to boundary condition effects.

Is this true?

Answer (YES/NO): YES